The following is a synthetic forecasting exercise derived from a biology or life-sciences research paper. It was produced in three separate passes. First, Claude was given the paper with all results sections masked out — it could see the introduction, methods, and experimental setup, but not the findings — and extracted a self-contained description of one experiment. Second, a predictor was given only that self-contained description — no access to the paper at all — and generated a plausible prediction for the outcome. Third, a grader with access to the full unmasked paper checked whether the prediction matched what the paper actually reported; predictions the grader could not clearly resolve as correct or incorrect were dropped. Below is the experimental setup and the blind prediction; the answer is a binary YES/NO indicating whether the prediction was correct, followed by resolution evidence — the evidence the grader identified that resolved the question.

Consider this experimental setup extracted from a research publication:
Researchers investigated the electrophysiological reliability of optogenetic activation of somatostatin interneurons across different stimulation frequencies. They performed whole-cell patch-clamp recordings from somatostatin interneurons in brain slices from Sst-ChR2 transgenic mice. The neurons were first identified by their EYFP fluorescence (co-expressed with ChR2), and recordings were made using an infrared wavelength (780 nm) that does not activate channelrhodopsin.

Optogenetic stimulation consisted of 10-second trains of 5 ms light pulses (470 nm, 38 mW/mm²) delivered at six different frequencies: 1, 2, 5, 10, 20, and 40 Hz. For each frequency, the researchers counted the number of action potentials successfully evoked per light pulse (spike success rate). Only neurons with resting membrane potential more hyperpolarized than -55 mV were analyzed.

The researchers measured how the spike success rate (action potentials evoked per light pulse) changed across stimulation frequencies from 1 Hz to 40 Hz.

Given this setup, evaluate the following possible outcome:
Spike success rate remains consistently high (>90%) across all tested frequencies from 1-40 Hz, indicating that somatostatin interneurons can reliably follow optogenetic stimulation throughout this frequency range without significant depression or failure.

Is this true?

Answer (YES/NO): NO